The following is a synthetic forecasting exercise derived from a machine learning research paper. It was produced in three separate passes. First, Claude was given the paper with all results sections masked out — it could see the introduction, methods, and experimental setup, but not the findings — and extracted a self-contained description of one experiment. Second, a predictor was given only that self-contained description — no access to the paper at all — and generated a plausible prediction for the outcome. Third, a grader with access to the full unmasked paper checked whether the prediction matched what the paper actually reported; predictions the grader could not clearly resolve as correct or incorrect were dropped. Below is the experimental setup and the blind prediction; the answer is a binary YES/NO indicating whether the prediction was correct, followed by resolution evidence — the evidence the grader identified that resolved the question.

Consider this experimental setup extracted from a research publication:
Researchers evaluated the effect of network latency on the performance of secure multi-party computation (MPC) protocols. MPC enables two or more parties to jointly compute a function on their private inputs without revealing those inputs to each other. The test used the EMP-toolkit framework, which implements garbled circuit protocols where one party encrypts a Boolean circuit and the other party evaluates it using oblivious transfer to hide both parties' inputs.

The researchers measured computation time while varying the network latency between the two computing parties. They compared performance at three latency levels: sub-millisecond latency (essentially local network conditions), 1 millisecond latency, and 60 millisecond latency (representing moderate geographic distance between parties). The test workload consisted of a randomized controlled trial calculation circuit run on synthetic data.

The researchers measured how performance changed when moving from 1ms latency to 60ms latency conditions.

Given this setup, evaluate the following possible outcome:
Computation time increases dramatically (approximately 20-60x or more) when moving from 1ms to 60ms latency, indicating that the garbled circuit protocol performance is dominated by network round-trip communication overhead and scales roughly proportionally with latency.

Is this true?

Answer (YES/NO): NO